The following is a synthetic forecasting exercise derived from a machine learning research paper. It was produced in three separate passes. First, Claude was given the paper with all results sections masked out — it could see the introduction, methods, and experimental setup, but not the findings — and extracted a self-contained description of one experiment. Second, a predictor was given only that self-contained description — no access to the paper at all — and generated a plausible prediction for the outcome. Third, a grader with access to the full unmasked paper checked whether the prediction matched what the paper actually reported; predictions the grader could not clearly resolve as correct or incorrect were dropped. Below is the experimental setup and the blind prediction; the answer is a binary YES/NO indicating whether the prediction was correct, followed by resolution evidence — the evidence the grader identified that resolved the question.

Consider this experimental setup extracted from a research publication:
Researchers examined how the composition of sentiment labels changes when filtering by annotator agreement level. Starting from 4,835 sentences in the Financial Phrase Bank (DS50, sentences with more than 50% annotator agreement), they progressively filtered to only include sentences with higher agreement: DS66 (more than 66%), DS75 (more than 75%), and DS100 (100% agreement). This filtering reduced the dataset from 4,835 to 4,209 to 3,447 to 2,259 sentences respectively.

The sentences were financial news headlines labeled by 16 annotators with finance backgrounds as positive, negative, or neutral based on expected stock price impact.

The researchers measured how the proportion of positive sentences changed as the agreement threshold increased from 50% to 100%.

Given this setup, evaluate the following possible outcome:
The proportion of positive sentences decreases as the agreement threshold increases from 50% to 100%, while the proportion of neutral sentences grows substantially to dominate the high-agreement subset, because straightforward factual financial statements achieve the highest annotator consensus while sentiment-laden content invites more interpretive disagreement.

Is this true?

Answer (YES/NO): NO